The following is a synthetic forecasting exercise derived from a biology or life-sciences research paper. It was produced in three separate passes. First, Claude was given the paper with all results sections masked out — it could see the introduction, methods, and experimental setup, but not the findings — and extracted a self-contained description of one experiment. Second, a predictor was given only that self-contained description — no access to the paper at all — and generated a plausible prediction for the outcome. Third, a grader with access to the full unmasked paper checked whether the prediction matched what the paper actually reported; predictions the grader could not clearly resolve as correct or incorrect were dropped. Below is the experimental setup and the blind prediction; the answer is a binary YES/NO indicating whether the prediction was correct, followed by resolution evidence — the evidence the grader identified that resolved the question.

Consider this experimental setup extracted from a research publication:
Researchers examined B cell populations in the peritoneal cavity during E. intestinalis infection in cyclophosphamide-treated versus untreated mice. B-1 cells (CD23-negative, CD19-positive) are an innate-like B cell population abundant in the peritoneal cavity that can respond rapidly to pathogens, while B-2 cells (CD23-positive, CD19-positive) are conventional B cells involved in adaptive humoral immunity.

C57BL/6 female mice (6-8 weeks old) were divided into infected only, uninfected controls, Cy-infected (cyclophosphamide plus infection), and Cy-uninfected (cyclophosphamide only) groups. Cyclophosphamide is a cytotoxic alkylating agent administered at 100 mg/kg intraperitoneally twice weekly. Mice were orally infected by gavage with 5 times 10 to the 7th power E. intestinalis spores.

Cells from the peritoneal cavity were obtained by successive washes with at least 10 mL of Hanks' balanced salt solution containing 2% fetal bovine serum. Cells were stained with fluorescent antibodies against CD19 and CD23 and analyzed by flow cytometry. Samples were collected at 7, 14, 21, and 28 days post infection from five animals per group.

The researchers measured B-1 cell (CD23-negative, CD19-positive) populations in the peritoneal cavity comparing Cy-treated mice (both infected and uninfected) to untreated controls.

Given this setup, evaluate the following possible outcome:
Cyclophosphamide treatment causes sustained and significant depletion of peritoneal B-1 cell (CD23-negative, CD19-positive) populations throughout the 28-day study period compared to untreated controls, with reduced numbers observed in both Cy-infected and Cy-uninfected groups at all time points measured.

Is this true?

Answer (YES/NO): NO